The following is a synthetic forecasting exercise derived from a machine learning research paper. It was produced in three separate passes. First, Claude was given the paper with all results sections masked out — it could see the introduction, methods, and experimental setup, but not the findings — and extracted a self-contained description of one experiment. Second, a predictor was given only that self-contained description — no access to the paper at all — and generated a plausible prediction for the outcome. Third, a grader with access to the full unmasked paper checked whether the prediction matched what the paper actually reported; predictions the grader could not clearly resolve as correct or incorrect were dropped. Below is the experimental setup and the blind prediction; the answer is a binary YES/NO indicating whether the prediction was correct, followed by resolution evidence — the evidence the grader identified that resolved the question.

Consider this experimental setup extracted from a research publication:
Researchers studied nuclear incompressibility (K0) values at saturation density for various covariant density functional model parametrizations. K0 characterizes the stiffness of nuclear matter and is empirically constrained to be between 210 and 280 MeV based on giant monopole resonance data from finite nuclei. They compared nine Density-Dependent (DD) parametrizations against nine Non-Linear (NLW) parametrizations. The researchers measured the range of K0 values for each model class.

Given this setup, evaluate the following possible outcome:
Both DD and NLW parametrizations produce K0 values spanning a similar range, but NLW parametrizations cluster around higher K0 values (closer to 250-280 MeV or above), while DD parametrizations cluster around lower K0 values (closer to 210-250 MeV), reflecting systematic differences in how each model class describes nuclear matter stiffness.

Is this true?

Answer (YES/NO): NO